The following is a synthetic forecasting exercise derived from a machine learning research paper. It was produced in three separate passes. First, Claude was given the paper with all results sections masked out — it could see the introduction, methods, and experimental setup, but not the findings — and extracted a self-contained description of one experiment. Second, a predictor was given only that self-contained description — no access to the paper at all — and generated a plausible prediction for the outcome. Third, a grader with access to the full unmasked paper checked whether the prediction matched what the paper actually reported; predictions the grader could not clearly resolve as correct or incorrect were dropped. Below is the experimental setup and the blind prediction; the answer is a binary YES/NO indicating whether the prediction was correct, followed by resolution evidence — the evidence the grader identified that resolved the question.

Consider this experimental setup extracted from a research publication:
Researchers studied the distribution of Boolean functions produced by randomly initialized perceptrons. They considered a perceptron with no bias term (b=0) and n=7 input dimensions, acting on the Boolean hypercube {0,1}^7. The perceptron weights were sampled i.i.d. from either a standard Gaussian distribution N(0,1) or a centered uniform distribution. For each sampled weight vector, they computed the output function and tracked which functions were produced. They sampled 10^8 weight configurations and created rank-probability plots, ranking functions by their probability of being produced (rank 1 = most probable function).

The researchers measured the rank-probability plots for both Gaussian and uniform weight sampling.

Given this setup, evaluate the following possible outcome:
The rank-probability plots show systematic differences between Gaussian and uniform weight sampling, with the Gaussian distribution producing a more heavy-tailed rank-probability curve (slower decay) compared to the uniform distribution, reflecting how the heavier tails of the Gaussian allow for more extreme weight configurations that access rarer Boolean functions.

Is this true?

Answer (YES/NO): NO